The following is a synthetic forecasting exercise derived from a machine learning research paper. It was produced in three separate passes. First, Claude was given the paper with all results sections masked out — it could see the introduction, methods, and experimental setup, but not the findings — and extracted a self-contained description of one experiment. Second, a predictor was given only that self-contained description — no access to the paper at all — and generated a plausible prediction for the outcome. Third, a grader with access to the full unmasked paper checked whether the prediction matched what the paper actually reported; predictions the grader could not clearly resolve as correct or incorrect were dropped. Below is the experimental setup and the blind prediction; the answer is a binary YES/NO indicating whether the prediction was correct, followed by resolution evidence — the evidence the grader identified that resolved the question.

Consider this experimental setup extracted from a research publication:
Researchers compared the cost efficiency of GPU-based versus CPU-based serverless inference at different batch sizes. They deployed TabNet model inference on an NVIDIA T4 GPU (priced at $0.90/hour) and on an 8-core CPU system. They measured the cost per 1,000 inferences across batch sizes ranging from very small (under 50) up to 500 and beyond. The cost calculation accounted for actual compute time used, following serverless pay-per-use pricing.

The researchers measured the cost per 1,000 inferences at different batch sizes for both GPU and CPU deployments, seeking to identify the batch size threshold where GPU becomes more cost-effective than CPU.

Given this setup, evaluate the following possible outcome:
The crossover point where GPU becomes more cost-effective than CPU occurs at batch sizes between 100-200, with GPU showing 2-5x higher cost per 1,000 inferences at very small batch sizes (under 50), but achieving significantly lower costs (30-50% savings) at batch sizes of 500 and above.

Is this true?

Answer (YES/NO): NO